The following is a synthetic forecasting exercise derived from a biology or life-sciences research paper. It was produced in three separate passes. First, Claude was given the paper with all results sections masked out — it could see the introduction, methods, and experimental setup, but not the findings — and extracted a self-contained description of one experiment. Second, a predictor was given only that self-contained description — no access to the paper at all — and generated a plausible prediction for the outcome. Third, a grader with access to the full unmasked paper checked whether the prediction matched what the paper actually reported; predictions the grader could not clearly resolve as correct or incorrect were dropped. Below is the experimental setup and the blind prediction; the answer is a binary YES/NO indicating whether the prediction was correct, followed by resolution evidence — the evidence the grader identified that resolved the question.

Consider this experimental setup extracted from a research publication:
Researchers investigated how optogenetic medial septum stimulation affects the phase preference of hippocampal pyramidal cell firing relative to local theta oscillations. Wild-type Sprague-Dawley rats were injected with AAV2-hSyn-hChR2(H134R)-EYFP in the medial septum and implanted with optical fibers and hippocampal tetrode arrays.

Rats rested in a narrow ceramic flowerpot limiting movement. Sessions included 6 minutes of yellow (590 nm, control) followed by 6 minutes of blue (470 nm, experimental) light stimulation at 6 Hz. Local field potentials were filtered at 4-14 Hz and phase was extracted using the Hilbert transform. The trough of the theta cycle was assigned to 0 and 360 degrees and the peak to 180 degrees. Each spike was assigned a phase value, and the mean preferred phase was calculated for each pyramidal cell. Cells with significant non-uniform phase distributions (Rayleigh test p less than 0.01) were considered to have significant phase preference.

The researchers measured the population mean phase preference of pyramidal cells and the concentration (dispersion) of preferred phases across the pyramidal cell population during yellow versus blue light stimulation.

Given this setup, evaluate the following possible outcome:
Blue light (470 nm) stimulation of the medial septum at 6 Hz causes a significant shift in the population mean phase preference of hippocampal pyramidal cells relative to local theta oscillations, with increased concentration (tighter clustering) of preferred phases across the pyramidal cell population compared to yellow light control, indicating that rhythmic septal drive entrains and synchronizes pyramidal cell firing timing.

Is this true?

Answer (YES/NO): NO